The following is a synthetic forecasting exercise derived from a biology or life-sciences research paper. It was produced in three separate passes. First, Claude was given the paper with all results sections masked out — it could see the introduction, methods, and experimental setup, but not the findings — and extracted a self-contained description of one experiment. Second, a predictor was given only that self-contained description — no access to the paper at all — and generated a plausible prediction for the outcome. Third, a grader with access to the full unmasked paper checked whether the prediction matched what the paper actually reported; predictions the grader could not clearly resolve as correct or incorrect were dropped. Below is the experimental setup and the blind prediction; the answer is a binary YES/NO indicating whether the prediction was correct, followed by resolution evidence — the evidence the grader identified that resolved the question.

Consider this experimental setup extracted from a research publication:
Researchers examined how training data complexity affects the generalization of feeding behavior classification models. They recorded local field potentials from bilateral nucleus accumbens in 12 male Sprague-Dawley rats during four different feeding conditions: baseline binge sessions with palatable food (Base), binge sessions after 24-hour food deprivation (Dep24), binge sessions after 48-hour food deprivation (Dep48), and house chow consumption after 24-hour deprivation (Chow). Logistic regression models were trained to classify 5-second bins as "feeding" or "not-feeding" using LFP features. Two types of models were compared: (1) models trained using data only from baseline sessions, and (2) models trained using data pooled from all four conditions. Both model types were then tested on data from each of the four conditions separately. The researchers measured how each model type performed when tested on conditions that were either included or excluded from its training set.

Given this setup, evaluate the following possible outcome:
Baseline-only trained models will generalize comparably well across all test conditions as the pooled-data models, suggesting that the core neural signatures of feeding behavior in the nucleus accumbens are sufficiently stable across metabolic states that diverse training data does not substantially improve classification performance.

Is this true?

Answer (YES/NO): NO